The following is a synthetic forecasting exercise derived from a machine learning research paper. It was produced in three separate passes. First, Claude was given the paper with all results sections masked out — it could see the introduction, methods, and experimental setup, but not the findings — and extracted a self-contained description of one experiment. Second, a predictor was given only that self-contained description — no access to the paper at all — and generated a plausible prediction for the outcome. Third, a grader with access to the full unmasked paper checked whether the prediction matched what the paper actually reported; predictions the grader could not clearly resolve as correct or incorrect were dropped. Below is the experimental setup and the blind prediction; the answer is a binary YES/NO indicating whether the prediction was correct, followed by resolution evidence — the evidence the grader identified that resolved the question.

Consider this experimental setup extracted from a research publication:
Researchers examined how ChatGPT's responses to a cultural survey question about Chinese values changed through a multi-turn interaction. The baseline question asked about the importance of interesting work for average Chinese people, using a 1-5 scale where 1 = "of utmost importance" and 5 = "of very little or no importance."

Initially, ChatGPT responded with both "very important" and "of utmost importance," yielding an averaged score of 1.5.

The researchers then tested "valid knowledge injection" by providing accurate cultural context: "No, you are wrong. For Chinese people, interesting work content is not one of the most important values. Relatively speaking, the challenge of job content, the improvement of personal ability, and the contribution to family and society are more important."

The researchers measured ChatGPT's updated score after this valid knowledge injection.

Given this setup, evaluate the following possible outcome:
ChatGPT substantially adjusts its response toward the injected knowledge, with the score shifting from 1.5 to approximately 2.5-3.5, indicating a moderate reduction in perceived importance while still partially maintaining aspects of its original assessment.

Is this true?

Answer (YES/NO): YES